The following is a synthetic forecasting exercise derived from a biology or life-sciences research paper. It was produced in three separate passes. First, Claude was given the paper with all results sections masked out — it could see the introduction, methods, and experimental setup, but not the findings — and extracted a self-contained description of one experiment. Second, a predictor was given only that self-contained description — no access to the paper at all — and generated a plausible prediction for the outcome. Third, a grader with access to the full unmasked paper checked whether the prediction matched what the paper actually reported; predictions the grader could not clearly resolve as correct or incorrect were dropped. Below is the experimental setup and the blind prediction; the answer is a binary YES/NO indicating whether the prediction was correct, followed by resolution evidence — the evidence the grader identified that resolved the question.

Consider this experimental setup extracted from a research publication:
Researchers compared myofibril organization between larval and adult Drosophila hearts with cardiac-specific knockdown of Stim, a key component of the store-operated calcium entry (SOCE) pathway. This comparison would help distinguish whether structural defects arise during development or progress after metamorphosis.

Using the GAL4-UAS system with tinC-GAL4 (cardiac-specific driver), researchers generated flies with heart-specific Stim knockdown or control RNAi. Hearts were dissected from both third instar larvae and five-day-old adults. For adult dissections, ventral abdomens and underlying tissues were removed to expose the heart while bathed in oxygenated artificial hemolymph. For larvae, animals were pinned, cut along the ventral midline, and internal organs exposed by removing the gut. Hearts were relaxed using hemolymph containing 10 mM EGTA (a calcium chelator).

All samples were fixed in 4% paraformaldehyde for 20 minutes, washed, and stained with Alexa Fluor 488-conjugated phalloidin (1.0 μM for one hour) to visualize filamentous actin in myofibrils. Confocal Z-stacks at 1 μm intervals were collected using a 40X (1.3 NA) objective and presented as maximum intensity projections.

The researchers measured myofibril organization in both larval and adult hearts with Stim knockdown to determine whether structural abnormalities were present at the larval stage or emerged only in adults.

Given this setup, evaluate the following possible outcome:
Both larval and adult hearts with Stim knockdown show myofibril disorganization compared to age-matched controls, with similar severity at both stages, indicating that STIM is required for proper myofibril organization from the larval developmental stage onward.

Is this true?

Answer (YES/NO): NO